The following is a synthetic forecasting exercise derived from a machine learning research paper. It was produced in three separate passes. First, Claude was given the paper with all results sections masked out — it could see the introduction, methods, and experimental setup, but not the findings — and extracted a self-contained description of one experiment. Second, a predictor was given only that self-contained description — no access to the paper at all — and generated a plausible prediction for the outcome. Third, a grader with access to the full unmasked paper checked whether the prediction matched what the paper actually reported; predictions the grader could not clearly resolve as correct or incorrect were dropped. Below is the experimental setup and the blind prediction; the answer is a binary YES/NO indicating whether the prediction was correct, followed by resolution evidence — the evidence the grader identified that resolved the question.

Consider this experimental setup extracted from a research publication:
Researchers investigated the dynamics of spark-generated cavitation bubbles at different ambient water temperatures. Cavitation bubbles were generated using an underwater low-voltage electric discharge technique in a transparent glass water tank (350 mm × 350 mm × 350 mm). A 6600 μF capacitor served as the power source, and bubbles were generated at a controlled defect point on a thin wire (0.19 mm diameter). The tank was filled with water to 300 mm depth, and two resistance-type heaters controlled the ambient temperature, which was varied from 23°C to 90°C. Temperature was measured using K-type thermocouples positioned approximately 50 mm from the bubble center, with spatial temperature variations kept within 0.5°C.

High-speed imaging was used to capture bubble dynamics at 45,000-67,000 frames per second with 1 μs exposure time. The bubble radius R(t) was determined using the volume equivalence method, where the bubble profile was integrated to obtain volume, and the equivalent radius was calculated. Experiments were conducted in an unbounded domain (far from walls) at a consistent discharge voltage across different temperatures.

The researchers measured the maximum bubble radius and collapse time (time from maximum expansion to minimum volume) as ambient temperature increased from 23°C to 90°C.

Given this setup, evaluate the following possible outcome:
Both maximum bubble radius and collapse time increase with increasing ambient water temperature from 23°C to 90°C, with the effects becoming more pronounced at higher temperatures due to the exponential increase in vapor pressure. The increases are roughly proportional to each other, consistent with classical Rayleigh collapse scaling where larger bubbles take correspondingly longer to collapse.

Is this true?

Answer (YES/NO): NO